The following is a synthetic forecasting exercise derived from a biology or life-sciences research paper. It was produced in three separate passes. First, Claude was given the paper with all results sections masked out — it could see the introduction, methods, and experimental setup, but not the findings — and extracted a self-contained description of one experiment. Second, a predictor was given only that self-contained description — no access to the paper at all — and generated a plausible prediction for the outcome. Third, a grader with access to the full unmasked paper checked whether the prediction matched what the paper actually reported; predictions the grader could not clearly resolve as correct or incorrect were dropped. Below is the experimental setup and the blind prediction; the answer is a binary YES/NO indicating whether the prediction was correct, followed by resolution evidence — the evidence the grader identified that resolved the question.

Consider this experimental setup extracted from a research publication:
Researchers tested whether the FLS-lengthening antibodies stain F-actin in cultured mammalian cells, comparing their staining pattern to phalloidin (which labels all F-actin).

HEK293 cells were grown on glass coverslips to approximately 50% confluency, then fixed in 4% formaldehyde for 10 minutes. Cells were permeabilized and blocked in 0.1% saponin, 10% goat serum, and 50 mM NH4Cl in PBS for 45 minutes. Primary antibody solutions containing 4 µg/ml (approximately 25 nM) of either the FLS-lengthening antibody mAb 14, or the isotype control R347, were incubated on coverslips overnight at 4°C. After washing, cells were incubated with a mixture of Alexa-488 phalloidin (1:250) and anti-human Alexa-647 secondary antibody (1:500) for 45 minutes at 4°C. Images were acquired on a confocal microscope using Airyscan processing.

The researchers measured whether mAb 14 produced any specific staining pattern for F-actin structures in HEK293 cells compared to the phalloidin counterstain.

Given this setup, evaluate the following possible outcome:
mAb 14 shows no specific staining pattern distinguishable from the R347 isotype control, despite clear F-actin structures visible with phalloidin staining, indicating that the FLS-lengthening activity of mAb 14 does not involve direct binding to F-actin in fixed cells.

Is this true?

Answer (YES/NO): NO